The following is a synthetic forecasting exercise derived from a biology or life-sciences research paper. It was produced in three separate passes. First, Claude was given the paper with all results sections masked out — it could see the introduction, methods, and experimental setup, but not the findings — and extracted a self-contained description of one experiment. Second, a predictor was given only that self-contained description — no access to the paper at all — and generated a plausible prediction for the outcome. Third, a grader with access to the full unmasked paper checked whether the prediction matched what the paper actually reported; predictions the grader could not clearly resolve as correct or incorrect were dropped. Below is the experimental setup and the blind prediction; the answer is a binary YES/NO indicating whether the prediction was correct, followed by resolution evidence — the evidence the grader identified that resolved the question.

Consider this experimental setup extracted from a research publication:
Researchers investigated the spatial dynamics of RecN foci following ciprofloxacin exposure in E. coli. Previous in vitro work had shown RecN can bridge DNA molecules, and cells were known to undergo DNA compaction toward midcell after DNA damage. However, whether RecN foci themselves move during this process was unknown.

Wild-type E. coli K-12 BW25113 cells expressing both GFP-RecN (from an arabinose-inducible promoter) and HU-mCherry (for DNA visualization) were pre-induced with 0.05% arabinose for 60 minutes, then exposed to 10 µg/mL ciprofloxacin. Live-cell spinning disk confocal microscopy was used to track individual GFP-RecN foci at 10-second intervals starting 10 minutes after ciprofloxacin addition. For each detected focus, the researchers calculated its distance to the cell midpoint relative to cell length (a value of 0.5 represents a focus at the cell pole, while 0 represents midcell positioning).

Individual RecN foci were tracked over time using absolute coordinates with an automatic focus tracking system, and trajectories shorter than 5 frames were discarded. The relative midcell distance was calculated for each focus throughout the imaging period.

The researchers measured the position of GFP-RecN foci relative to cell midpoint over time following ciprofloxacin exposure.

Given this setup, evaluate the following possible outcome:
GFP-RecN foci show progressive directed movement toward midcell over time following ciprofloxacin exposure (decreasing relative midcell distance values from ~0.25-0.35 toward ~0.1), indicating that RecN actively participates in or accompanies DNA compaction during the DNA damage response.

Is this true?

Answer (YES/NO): YES